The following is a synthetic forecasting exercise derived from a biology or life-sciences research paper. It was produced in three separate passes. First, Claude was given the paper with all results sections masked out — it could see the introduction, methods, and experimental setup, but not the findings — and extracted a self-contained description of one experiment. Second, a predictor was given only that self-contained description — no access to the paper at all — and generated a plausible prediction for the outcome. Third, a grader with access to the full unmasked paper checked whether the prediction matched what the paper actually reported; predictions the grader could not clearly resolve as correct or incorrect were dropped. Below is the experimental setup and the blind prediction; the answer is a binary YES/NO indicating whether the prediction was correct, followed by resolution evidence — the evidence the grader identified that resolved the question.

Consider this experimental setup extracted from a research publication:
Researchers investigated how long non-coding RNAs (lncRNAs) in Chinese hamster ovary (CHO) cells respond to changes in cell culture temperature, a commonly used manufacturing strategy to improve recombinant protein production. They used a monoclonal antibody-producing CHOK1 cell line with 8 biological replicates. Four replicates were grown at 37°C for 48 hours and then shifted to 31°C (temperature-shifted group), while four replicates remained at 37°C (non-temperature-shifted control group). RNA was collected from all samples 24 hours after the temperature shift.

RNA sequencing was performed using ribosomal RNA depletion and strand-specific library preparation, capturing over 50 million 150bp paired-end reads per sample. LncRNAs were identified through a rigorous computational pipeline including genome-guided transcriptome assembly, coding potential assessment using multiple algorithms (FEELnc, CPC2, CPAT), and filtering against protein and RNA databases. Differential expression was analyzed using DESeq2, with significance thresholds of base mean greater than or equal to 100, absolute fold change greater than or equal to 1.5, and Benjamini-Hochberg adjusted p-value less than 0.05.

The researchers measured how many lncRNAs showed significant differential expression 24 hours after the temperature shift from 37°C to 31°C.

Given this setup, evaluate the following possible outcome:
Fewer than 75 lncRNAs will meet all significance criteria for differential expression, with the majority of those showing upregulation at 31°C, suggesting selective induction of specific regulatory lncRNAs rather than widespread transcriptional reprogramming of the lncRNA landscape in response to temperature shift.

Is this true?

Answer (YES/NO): NO